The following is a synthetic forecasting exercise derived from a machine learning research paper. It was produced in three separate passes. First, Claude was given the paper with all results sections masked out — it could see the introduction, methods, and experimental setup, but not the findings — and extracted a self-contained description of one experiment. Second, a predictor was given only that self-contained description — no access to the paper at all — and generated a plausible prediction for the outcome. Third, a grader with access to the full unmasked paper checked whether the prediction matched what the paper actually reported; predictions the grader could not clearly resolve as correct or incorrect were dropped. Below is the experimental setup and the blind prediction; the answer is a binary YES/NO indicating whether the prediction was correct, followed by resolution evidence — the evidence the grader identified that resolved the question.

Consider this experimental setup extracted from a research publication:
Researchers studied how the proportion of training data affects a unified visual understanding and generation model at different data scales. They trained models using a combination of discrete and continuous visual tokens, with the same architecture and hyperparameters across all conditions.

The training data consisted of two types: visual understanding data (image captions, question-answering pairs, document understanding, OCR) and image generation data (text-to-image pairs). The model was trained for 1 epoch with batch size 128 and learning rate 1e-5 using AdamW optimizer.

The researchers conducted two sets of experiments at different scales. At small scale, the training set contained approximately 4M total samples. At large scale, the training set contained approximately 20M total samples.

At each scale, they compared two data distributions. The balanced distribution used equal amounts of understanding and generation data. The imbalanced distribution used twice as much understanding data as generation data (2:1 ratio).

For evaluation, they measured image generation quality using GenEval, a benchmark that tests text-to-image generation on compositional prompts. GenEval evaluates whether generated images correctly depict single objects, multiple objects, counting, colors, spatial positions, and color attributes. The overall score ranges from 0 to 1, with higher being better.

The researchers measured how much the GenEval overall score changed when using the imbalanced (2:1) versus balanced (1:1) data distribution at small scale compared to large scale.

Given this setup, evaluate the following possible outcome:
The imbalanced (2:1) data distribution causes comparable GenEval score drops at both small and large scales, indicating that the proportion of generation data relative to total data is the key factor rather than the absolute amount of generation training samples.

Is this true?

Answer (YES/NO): NO